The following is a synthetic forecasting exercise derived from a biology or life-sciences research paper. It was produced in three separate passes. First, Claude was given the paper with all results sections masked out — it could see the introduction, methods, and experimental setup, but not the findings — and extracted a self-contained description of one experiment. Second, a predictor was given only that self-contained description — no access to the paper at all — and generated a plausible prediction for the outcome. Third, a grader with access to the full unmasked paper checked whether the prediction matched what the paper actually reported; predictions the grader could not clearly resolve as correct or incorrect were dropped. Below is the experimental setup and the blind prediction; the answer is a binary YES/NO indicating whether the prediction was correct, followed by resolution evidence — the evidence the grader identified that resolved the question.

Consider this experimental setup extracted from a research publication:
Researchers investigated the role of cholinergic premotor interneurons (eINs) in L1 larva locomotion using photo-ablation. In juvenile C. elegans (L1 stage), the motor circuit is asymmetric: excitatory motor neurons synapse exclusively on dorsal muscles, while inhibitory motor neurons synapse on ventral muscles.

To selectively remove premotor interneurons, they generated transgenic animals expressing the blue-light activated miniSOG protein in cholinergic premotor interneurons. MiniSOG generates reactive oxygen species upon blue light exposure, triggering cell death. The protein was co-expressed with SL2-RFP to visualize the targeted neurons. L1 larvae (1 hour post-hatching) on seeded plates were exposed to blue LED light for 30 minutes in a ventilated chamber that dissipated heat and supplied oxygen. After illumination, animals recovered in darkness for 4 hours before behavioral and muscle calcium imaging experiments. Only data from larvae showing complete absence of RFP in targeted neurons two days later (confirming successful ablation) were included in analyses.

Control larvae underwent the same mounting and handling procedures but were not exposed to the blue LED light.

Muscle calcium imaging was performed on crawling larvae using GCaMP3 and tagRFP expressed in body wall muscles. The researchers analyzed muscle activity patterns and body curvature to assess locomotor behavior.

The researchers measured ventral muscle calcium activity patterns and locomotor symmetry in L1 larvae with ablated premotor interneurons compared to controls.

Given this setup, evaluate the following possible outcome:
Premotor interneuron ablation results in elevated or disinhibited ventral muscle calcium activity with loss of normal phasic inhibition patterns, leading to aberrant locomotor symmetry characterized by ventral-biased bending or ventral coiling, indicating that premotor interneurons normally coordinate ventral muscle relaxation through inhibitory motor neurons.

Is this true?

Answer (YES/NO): NO